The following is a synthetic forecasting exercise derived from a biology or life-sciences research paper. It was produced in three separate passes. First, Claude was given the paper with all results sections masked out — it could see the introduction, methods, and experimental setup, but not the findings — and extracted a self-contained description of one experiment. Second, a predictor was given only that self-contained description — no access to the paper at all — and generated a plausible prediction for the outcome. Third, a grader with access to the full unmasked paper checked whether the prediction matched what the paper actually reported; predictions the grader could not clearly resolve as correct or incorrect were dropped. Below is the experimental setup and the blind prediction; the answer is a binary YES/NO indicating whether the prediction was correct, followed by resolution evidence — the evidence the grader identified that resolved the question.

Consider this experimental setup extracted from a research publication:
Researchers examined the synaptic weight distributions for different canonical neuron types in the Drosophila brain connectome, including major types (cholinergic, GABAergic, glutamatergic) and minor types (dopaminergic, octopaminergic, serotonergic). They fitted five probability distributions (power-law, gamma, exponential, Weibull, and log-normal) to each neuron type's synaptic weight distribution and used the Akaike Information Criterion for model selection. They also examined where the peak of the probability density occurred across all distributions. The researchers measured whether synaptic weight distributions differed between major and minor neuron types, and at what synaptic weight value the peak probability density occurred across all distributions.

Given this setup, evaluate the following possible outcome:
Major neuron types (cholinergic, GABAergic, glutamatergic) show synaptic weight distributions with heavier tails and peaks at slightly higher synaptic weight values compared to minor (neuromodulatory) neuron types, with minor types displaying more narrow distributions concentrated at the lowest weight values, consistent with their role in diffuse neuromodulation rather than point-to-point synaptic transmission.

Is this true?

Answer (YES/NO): NO